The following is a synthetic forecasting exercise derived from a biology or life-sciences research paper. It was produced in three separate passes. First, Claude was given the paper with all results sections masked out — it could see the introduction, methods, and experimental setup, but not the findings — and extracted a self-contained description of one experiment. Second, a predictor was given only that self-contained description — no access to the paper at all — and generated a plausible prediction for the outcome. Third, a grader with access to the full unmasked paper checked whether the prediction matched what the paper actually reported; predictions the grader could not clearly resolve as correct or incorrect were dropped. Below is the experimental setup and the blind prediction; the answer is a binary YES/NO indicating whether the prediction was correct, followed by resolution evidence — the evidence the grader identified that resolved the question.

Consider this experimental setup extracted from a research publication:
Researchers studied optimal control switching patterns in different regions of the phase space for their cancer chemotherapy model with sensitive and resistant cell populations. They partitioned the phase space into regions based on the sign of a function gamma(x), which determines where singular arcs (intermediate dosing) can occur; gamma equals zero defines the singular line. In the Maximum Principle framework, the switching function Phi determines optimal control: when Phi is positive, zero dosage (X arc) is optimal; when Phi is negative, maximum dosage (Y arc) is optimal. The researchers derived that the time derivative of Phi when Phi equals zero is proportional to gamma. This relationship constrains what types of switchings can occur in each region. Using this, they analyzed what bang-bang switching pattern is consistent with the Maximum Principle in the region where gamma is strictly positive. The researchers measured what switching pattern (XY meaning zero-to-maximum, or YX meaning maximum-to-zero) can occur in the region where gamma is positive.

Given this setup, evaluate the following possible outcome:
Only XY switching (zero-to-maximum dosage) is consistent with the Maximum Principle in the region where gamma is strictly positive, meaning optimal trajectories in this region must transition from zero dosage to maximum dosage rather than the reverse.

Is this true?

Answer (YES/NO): NO